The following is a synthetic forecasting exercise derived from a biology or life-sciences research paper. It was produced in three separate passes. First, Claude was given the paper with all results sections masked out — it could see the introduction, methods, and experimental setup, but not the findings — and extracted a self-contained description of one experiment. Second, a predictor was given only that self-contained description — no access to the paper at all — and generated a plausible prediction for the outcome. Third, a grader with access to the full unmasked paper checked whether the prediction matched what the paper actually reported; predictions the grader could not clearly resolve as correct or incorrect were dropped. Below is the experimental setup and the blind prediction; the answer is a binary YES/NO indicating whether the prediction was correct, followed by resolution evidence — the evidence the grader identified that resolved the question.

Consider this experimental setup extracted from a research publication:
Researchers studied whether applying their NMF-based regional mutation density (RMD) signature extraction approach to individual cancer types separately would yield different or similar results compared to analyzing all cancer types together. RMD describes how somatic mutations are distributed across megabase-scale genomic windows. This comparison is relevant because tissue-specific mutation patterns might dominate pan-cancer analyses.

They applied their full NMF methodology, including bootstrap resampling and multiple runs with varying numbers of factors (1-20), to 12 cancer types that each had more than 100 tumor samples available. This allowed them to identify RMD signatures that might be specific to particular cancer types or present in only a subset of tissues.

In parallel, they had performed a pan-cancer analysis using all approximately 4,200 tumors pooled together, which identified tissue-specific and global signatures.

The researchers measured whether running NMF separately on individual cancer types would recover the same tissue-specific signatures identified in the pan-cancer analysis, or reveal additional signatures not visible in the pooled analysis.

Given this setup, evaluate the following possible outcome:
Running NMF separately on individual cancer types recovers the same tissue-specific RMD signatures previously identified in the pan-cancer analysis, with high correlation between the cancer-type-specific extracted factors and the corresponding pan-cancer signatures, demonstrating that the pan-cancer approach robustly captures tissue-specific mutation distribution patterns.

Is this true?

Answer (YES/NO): NO